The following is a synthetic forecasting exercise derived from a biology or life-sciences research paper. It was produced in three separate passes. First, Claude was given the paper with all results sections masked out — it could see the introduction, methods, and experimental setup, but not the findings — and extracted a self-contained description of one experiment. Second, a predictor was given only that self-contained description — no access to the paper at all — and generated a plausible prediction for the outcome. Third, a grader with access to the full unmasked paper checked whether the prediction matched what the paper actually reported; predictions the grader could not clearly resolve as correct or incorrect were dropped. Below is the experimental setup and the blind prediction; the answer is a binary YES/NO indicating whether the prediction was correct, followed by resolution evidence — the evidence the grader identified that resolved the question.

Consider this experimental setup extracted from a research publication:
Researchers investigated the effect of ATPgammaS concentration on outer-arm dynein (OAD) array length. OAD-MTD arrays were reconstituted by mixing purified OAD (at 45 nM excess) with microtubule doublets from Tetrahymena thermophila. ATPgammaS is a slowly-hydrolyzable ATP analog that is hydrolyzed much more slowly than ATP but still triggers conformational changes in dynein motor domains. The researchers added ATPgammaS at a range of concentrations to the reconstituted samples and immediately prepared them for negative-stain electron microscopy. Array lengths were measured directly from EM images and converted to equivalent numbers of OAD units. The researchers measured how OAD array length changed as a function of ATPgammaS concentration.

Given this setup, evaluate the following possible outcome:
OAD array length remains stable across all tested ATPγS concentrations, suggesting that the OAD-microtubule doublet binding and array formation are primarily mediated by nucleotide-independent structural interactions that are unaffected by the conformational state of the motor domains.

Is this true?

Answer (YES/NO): NO